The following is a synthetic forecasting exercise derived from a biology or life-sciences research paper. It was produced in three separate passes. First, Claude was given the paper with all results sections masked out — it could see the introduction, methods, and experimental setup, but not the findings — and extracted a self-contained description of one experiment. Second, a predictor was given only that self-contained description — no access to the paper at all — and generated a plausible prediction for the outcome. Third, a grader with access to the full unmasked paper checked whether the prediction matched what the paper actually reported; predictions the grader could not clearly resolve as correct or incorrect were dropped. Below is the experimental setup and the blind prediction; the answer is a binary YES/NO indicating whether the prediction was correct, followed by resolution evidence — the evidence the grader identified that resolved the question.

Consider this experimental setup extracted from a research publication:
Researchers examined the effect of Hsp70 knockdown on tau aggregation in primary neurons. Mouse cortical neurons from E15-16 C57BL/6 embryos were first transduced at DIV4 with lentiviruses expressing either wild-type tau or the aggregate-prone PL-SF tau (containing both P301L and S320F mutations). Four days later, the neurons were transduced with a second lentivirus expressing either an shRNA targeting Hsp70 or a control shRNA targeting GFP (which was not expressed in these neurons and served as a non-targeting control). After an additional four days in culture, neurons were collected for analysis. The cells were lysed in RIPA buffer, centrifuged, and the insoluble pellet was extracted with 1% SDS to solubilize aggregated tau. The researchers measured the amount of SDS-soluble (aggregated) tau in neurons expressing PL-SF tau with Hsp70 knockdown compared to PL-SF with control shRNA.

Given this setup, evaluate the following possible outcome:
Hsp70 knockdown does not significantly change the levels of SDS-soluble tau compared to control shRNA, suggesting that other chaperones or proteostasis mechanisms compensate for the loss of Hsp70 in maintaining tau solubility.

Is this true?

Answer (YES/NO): NO